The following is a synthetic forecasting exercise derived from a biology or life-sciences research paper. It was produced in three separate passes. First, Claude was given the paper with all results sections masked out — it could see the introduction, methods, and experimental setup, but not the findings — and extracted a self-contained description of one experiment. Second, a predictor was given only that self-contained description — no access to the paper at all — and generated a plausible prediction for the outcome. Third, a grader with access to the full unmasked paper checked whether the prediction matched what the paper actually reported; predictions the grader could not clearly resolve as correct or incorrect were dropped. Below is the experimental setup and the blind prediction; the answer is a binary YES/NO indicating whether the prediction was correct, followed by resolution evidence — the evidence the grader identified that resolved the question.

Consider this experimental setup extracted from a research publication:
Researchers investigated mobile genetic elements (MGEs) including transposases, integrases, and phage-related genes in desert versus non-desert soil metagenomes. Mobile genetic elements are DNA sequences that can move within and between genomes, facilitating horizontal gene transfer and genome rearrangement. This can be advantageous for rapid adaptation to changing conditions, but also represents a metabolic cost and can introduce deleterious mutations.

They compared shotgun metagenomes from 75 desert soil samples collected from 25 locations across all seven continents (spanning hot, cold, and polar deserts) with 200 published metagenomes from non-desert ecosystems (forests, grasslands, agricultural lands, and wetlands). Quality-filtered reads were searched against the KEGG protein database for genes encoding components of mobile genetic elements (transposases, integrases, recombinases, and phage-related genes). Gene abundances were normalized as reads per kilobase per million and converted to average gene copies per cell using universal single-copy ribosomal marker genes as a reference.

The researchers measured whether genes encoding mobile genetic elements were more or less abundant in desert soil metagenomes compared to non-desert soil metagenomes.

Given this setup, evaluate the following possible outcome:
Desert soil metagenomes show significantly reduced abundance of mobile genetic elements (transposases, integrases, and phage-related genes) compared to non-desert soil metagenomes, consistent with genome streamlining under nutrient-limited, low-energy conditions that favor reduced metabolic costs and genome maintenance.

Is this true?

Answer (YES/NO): NO